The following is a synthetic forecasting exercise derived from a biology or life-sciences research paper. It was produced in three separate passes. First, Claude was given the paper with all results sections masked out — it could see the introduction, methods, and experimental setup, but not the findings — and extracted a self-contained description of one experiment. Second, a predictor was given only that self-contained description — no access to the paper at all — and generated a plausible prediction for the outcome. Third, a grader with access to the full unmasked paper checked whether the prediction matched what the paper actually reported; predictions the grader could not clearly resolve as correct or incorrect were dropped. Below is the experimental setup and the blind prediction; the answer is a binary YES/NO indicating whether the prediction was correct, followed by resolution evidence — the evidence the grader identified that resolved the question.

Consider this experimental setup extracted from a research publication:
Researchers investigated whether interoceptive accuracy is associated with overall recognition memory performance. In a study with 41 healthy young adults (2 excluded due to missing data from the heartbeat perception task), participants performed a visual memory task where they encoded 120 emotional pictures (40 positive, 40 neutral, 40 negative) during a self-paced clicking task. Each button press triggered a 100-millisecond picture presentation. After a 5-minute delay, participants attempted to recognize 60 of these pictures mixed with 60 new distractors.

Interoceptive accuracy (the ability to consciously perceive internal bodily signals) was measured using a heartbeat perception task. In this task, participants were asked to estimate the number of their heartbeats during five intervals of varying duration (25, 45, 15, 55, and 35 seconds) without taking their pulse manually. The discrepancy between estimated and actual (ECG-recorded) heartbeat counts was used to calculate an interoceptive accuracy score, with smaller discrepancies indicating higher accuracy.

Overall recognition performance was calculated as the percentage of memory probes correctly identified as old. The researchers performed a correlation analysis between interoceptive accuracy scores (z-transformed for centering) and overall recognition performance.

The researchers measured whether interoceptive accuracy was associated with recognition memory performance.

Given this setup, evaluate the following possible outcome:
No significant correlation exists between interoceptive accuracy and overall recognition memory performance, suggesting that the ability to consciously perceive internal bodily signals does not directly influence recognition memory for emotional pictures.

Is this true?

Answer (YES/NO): YES